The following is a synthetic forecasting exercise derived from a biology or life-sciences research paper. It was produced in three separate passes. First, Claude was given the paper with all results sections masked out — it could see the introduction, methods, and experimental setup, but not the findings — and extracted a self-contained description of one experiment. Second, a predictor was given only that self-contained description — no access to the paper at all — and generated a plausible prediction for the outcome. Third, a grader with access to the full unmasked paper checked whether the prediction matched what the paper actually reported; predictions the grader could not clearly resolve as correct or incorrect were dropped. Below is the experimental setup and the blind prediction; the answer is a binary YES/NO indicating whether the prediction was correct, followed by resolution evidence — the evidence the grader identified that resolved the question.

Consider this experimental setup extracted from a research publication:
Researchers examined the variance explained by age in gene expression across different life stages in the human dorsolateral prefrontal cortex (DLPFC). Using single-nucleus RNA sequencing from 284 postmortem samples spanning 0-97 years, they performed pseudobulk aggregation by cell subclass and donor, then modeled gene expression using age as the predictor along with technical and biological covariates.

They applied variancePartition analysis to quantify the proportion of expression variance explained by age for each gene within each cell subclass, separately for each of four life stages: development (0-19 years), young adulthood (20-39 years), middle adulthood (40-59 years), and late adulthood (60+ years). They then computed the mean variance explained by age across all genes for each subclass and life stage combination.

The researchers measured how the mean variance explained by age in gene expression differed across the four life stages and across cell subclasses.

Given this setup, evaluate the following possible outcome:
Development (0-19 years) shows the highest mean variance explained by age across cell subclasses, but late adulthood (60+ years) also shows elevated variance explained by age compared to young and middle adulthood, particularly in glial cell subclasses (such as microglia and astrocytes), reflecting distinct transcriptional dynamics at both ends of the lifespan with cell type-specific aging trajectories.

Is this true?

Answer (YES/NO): YES